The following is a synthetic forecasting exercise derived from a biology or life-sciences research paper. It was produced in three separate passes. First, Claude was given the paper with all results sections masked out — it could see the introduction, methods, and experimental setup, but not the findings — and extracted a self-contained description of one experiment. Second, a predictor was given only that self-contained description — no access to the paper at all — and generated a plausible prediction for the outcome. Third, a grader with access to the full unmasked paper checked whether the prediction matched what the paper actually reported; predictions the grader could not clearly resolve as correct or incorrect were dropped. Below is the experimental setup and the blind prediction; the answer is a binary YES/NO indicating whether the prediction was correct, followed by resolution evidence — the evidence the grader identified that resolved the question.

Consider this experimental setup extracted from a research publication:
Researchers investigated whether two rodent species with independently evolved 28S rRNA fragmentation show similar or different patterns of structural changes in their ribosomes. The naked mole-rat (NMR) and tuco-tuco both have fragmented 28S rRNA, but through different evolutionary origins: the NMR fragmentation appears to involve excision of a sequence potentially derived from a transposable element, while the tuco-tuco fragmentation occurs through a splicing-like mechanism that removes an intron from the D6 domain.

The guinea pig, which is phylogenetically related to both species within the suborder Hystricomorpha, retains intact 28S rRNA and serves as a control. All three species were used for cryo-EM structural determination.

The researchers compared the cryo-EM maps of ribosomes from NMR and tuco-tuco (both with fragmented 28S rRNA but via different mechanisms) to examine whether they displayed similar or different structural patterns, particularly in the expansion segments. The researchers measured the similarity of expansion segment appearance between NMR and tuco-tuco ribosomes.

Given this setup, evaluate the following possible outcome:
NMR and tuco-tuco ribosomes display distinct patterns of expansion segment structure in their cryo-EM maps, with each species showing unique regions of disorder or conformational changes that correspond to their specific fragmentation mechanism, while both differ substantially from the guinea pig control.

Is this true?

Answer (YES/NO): NO